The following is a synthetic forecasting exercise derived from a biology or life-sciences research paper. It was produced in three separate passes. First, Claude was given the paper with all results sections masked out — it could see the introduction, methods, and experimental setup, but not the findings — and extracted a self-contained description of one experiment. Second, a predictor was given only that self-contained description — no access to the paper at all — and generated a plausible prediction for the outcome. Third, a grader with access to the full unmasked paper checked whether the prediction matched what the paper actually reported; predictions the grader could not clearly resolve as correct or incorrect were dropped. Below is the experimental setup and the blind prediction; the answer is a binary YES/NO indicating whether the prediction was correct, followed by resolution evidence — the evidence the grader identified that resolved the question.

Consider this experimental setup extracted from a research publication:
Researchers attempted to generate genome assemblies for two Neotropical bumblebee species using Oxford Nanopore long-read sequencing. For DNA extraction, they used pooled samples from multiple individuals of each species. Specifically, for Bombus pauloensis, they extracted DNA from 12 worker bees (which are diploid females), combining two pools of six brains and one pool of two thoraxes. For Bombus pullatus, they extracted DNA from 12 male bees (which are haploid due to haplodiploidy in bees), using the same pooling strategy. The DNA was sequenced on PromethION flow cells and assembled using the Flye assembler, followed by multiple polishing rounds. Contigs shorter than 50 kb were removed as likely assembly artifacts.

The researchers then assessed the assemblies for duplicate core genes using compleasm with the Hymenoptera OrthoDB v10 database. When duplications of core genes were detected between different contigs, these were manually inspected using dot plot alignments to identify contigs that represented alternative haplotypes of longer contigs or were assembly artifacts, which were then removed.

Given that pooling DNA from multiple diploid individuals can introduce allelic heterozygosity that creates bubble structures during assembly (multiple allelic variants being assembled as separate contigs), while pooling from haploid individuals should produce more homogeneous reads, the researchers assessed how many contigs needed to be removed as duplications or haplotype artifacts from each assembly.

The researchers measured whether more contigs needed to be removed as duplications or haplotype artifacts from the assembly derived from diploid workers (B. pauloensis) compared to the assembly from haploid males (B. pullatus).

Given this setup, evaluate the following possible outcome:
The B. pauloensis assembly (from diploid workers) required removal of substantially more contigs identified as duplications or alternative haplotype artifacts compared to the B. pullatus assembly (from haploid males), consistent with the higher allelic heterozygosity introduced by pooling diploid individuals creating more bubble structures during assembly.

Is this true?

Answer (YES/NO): NO